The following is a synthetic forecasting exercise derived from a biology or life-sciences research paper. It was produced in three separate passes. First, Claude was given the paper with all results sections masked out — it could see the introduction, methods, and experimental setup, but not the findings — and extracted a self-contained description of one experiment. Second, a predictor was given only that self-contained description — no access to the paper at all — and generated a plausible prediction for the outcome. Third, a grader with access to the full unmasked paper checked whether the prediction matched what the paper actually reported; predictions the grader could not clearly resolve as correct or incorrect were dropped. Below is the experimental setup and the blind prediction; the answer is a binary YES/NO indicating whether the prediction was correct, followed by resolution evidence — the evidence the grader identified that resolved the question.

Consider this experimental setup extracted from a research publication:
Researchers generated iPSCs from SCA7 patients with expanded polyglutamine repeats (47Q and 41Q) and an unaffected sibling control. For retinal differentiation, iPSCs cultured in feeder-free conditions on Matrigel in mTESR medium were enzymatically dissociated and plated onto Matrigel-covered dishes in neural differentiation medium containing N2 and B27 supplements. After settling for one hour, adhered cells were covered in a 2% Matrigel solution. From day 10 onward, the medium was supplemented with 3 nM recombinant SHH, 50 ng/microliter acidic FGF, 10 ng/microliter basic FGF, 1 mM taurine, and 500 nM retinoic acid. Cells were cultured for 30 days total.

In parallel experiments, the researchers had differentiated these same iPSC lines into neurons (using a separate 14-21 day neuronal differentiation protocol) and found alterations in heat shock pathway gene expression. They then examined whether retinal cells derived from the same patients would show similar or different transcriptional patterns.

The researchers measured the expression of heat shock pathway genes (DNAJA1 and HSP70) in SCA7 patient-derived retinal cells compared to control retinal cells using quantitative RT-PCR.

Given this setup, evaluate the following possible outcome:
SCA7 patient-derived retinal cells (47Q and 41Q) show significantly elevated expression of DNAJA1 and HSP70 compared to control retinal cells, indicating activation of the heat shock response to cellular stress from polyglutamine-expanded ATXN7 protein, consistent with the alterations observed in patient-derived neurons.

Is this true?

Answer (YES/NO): NO